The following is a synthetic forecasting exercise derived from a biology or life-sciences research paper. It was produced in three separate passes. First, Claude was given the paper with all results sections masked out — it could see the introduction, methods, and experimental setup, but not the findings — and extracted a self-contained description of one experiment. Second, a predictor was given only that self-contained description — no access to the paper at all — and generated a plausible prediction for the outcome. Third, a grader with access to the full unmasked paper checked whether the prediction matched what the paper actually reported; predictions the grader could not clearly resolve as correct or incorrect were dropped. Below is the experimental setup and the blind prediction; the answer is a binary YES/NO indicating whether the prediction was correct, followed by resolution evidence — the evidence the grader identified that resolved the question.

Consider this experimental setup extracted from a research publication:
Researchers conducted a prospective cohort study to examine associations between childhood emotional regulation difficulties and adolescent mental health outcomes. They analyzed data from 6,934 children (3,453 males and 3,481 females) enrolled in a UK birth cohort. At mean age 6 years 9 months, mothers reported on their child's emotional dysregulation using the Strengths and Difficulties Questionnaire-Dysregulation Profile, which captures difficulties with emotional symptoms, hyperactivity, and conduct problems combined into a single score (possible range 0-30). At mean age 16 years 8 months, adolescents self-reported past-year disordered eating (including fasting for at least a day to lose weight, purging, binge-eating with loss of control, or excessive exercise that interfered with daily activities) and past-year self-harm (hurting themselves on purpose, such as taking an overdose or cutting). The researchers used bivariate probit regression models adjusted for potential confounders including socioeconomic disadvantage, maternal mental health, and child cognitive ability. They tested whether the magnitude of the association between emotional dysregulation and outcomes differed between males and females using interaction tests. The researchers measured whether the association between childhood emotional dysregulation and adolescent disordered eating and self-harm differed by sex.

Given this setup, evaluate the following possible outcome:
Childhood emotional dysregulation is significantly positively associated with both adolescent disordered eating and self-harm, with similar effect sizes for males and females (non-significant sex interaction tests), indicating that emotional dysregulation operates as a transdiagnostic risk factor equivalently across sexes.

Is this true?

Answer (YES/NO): YES